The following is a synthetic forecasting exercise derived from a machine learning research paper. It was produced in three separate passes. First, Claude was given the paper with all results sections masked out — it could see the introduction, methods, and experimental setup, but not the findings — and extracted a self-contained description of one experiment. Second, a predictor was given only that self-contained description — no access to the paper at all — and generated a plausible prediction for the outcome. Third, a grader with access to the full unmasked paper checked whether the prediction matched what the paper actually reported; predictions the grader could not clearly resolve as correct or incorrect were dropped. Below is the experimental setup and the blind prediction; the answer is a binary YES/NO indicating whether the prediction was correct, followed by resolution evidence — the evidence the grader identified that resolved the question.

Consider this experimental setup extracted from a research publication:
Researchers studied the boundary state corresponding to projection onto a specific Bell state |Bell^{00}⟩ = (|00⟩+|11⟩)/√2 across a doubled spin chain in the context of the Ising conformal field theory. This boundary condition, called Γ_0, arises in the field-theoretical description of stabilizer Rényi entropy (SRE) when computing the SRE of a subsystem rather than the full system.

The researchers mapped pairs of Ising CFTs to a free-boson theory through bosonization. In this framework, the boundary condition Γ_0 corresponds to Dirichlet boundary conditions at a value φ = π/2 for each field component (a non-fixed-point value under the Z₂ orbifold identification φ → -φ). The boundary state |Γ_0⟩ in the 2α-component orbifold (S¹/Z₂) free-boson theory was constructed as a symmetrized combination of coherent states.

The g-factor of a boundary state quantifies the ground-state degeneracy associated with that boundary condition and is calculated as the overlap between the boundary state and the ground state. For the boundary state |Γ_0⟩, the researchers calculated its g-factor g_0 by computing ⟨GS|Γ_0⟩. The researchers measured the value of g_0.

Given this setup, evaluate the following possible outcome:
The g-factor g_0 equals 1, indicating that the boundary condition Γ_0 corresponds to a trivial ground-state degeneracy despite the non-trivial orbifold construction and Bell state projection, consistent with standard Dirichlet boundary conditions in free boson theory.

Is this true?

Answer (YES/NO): YES